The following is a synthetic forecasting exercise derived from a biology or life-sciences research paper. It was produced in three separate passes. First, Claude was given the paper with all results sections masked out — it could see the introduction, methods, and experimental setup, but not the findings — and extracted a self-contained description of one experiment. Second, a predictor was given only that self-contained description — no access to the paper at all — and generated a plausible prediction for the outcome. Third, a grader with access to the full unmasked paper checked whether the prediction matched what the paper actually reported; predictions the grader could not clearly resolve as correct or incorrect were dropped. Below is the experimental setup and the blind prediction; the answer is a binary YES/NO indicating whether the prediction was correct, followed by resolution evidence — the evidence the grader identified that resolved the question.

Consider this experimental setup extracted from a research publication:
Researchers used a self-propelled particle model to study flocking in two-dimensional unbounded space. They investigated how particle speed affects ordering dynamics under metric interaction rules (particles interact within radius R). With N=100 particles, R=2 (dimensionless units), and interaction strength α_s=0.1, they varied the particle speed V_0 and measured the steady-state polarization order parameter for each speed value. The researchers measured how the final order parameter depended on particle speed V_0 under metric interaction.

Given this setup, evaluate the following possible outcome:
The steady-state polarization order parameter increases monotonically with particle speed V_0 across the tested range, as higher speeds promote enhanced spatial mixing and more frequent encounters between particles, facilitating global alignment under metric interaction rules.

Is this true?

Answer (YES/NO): NO